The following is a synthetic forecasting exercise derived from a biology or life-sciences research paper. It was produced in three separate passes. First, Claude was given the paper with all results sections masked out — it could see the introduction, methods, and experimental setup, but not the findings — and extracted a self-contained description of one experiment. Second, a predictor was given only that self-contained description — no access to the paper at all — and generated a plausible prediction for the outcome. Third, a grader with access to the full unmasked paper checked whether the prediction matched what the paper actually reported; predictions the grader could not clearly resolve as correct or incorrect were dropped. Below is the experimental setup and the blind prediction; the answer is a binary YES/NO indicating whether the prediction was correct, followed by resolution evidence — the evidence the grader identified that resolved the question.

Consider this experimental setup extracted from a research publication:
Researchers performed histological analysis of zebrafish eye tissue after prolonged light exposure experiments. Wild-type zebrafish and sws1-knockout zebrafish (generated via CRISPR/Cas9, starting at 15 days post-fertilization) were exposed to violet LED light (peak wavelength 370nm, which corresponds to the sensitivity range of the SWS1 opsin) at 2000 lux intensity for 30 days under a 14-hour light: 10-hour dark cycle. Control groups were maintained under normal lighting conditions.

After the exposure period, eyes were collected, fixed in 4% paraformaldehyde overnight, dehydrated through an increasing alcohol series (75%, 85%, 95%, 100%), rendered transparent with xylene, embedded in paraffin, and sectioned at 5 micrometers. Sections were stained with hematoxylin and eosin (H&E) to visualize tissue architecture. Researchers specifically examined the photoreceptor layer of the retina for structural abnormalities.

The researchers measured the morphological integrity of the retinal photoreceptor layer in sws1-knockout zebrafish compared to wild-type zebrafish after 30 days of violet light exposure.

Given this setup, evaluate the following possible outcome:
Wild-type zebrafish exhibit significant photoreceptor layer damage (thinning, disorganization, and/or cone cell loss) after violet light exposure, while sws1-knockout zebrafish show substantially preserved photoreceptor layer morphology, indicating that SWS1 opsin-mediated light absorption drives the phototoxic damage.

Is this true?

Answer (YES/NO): YES